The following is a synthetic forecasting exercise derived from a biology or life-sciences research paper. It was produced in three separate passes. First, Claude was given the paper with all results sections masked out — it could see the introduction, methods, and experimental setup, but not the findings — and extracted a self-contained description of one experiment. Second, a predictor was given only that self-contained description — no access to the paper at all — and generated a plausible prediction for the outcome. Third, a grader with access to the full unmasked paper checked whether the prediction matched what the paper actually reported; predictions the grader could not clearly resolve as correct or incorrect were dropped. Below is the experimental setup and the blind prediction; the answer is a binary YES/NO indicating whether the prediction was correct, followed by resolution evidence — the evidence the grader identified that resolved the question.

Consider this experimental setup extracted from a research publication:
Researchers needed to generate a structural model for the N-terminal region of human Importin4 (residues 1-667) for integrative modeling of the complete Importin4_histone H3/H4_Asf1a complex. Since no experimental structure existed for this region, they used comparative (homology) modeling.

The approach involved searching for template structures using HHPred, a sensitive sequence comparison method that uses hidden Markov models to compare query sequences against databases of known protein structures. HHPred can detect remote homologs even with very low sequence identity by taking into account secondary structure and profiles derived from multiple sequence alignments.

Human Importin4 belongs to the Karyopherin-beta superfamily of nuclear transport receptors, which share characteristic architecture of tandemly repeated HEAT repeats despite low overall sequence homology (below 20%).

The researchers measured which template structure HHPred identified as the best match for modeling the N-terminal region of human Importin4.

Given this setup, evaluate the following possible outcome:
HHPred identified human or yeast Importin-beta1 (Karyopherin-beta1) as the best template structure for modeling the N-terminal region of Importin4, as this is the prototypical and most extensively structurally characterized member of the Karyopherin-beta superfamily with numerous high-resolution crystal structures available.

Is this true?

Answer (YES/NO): NO